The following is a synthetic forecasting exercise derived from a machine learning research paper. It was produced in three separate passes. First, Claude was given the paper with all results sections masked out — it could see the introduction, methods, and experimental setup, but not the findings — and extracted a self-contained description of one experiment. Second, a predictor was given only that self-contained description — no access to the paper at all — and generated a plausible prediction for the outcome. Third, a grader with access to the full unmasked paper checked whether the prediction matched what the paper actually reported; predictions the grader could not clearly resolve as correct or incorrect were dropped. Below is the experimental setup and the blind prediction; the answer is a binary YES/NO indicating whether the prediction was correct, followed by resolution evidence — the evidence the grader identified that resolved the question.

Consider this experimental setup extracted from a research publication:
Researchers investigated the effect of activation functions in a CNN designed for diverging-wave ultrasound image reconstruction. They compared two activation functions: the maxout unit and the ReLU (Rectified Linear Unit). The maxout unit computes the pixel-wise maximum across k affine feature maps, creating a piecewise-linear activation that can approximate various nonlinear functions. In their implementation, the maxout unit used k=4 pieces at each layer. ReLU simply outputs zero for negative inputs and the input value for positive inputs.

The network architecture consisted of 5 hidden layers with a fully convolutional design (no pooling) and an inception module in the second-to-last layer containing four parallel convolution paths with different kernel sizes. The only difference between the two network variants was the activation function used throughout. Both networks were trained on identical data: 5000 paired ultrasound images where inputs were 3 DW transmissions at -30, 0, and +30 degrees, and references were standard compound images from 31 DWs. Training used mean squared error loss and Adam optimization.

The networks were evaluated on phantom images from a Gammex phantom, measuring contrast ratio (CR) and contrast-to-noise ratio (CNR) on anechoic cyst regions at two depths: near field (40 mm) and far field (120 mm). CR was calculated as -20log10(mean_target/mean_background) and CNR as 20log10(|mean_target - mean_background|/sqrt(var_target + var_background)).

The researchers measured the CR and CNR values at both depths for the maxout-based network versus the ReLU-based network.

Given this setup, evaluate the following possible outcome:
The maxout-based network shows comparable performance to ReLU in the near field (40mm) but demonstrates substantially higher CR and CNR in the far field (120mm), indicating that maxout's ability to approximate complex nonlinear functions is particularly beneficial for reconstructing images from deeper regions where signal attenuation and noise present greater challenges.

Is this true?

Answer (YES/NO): NO